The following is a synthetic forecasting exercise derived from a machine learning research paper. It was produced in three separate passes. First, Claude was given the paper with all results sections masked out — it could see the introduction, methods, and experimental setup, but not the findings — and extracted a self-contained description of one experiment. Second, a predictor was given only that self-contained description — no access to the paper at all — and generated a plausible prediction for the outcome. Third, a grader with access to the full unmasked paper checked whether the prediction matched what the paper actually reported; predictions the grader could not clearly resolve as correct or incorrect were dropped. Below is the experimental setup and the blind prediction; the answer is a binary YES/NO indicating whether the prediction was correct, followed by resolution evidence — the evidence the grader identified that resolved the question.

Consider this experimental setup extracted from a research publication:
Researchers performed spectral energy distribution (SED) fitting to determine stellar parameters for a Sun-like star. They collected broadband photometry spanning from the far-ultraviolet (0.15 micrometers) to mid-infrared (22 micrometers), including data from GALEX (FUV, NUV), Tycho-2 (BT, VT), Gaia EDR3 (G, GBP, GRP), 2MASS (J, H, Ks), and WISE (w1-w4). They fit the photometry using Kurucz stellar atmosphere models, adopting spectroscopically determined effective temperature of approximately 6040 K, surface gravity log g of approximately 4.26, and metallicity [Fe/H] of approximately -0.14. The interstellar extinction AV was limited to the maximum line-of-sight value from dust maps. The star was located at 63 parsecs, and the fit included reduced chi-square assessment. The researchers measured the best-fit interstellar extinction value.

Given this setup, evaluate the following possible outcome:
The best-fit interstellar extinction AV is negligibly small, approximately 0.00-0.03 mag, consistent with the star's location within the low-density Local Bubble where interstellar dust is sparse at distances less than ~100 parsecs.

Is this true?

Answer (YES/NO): YES